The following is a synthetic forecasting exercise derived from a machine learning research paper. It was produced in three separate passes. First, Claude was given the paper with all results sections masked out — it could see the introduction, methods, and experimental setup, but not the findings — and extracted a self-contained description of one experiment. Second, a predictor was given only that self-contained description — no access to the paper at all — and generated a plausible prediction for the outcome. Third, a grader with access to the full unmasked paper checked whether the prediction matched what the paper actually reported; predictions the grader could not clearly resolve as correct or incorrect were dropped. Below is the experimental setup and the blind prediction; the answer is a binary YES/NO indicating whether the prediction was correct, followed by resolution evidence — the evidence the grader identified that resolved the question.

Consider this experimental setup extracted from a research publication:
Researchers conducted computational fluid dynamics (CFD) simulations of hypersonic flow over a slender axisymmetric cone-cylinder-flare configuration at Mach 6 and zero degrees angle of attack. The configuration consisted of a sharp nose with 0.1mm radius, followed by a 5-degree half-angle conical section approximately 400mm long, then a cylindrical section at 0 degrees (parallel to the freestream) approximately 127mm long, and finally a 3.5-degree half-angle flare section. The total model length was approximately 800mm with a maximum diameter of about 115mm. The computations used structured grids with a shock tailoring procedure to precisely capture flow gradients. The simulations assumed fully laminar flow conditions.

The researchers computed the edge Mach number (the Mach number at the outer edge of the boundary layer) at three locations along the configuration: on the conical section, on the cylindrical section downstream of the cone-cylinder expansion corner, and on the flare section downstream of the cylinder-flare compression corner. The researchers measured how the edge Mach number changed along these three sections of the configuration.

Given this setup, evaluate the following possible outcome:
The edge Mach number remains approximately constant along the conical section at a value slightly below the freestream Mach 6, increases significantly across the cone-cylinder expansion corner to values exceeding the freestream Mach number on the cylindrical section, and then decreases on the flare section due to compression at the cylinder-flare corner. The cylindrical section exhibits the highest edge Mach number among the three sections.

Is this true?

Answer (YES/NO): YES